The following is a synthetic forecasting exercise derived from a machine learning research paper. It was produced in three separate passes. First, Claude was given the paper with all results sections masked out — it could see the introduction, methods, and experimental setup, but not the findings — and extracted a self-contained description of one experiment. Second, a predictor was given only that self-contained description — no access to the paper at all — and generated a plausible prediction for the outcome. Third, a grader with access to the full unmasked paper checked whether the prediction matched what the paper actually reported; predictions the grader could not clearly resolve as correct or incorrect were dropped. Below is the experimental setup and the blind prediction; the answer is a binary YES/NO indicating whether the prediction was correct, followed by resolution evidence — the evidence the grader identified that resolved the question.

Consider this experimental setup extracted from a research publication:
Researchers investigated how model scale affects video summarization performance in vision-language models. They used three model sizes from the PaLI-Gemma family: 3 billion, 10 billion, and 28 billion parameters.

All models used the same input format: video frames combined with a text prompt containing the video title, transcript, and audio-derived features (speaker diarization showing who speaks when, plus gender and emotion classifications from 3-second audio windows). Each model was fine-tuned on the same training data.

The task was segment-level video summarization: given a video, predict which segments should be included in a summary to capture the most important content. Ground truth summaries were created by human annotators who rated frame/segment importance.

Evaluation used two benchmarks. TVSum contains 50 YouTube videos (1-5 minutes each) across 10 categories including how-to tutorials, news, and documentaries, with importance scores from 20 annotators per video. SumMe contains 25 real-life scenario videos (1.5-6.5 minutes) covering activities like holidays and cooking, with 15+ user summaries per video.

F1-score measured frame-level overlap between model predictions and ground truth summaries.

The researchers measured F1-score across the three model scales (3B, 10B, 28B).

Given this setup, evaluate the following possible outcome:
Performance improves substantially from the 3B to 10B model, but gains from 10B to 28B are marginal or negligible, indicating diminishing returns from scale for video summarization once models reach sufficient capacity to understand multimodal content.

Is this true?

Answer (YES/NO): NO